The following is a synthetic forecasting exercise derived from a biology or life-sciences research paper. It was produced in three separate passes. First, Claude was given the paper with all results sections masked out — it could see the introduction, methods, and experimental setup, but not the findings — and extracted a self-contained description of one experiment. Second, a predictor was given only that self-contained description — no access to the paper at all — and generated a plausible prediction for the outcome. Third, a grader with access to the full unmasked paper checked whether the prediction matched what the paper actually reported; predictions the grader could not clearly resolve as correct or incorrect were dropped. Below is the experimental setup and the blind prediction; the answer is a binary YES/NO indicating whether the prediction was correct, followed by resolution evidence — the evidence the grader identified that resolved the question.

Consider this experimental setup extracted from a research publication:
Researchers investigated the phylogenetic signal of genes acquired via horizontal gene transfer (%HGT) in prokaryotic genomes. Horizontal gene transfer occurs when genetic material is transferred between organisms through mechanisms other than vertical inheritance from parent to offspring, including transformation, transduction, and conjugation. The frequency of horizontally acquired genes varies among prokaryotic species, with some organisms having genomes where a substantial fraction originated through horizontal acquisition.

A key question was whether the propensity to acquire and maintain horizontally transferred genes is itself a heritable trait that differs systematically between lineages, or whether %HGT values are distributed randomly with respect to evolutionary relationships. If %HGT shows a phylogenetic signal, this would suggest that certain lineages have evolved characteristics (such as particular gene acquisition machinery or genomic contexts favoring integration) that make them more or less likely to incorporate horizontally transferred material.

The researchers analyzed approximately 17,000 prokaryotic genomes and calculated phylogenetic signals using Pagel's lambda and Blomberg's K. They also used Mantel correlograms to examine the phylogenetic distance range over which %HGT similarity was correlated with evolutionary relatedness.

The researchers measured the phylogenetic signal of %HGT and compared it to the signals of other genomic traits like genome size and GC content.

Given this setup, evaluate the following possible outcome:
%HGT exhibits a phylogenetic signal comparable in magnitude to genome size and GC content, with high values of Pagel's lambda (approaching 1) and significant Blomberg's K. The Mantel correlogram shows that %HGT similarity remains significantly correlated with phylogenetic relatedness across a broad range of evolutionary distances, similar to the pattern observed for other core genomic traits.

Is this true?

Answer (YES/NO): NO